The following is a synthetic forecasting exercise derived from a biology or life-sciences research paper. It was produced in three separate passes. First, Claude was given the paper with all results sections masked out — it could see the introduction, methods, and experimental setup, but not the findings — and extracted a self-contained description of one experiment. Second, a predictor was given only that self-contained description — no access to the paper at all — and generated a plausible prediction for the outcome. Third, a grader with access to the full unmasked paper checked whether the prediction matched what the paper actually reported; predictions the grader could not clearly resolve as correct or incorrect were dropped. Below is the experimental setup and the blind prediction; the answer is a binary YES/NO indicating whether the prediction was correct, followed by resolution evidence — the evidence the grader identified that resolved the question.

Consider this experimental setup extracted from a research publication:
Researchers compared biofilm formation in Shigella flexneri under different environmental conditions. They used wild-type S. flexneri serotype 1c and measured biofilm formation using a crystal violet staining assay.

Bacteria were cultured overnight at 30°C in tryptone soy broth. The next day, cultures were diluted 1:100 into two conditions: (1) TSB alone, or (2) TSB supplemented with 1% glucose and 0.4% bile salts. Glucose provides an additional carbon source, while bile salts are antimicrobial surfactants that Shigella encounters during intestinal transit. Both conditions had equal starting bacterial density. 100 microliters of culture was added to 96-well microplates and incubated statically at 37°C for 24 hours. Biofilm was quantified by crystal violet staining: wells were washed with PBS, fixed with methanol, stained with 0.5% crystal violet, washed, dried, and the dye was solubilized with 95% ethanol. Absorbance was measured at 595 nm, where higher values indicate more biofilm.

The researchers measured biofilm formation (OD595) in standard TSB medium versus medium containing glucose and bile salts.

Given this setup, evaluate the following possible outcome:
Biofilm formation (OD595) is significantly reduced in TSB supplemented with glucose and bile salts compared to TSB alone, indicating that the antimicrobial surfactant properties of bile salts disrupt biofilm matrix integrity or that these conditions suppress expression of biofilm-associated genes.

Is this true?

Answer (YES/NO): NO